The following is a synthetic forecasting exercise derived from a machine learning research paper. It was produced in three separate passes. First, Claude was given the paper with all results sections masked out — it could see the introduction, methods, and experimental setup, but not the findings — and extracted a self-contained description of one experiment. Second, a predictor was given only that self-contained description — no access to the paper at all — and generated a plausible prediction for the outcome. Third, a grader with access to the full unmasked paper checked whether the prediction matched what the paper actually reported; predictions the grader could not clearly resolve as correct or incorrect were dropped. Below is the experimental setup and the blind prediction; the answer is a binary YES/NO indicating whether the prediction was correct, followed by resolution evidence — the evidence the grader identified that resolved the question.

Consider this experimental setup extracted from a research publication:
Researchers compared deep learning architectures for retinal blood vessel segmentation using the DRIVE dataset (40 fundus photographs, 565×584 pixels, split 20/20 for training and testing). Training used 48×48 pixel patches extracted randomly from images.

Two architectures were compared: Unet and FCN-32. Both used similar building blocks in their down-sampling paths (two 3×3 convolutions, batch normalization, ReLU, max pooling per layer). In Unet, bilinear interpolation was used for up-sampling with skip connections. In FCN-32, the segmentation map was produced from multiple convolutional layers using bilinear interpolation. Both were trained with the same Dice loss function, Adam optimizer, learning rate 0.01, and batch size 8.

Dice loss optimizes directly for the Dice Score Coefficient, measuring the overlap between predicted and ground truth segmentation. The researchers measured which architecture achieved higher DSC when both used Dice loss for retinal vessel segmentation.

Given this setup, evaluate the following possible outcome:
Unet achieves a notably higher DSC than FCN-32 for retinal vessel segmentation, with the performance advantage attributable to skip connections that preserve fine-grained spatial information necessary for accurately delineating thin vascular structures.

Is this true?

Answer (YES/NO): NO